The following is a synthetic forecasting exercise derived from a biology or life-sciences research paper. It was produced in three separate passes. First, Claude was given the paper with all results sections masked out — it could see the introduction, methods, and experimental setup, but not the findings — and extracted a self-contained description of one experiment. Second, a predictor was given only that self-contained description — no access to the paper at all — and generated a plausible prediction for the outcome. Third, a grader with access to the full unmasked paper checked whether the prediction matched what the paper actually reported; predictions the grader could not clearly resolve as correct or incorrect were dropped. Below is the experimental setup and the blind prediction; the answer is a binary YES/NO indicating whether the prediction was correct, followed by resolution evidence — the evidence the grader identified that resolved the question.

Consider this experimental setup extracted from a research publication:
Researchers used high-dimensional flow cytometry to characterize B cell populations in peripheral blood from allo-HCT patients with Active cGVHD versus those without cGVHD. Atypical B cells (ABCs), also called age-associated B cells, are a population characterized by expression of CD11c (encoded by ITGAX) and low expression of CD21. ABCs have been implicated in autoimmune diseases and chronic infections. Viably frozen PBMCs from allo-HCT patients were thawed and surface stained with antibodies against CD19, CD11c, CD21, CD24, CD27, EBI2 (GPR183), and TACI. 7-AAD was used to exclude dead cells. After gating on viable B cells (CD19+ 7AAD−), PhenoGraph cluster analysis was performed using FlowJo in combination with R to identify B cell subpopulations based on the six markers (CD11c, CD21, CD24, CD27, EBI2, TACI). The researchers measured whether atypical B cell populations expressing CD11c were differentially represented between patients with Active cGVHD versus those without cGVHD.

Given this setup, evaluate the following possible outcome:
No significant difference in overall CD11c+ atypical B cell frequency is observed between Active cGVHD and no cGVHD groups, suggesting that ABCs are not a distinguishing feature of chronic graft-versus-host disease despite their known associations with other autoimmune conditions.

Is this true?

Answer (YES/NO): NO